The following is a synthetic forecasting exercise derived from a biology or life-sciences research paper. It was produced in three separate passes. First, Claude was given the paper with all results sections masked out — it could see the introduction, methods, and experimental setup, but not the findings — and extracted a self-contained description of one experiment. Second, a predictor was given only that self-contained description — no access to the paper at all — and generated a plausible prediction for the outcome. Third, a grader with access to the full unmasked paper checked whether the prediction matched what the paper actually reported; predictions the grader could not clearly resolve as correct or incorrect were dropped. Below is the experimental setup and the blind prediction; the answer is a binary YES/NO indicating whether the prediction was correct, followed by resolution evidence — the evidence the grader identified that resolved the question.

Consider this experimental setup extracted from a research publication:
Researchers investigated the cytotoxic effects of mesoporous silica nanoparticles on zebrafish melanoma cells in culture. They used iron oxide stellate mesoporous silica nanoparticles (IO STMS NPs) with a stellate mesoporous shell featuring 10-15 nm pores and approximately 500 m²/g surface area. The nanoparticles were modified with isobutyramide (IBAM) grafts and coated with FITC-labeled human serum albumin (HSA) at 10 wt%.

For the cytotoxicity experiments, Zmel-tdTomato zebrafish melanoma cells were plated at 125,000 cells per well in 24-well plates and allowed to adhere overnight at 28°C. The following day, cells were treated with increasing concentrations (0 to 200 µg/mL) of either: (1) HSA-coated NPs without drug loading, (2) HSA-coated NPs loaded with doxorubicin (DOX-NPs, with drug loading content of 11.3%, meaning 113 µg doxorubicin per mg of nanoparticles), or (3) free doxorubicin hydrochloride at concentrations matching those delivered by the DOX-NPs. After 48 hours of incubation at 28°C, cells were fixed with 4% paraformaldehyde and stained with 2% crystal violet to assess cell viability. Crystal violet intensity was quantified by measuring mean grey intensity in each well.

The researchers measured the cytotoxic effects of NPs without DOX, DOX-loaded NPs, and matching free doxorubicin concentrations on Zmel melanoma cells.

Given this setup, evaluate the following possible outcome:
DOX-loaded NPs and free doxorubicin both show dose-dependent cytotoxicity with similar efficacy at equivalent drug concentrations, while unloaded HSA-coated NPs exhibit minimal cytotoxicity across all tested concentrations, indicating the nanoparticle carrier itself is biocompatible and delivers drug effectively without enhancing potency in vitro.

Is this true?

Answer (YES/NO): NO